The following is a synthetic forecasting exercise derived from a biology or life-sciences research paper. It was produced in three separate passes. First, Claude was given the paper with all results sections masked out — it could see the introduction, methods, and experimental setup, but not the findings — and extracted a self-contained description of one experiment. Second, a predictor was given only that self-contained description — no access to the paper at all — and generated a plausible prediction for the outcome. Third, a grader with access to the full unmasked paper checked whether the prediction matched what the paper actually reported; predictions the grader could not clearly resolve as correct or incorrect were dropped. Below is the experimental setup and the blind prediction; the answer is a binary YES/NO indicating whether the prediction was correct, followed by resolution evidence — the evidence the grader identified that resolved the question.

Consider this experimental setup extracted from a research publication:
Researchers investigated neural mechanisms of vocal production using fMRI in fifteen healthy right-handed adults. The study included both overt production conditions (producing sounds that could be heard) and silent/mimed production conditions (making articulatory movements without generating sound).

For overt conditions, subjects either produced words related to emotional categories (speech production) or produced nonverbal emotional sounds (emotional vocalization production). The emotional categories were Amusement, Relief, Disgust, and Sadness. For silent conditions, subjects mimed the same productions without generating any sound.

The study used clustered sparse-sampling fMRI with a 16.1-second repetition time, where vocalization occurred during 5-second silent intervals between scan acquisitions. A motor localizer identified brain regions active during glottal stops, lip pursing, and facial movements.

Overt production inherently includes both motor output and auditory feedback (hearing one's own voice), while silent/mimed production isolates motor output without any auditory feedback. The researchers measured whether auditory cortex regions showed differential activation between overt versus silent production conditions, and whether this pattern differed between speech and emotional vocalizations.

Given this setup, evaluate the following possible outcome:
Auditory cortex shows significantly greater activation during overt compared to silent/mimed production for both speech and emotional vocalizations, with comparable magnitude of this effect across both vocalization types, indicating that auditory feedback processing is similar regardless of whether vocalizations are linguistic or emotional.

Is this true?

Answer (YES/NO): NO